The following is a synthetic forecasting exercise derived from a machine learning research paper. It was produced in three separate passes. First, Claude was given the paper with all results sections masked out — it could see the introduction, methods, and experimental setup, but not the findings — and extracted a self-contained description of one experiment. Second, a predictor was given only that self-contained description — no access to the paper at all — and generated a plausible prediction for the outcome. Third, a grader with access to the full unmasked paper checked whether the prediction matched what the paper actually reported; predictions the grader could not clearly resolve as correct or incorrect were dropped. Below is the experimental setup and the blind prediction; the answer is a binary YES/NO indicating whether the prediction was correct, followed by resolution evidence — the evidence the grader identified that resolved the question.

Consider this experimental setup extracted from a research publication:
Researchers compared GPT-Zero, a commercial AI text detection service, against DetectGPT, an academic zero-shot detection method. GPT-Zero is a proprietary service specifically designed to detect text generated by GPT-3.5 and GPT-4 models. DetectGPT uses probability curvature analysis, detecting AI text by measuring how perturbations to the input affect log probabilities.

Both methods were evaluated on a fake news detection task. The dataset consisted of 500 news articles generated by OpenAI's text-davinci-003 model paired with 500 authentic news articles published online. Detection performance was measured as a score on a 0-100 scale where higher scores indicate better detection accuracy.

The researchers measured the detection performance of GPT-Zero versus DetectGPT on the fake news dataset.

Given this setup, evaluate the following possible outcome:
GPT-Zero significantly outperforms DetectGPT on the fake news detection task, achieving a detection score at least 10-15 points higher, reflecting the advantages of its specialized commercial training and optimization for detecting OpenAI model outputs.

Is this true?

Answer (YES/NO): YES